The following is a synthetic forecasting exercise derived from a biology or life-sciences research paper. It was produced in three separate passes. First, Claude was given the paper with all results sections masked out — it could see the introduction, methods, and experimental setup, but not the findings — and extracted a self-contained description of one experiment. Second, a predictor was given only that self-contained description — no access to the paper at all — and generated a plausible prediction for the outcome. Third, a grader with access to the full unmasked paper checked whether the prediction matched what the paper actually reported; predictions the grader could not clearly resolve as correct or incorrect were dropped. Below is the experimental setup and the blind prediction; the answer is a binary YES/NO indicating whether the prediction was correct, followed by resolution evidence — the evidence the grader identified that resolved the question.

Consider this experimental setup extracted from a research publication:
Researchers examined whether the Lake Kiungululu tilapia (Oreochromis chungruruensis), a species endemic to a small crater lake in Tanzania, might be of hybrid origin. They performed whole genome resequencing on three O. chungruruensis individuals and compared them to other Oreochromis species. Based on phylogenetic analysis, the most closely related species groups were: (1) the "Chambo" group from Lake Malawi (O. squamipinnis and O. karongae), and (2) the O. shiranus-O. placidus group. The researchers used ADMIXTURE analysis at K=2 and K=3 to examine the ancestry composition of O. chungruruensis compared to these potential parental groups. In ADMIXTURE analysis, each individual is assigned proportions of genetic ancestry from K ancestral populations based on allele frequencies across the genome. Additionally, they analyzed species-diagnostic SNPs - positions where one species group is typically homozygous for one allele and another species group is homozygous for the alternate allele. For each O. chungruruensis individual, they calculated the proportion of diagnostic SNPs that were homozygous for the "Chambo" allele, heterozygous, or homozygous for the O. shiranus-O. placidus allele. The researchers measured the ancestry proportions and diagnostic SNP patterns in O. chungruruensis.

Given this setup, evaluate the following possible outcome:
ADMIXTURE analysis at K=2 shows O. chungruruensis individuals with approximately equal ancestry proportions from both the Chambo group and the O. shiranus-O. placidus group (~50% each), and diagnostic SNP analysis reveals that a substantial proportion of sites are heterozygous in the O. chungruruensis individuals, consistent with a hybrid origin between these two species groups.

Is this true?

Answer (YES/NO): YES